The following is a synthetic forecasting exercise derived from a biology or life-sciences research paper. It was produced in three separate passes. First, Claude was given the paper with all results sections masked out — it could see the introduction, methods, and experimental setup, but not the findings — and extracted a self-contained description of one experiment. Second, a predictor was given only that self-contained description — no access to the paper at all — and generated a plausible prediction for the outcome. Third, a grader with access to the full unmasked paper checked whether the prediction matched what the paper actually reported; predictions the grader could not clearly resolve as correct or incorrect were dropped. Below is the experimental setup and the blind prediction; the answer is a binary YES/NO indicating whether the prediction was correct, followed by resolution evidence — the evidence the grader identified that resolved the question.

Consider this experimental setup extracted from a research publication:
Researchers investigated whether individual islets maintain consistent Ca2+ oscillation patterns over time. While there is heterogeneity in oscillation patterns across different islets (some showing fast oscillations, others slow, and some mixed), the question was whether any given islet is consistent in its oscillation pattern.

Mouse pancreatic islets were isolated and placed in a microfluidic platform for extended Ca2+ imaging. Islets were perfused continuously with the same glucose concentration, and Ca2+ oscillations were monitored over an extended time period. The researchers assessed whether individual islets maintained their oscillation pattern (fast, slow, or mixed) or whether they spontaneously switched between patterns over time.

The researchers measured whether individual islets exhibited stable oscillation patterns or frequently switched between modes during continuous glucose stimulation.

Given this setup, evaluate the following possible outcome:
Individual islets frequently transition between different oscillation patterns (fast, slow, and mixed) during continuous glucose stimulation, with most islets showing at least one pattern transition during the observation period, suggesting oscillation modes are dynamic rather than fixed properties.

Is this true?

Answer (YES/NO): NO